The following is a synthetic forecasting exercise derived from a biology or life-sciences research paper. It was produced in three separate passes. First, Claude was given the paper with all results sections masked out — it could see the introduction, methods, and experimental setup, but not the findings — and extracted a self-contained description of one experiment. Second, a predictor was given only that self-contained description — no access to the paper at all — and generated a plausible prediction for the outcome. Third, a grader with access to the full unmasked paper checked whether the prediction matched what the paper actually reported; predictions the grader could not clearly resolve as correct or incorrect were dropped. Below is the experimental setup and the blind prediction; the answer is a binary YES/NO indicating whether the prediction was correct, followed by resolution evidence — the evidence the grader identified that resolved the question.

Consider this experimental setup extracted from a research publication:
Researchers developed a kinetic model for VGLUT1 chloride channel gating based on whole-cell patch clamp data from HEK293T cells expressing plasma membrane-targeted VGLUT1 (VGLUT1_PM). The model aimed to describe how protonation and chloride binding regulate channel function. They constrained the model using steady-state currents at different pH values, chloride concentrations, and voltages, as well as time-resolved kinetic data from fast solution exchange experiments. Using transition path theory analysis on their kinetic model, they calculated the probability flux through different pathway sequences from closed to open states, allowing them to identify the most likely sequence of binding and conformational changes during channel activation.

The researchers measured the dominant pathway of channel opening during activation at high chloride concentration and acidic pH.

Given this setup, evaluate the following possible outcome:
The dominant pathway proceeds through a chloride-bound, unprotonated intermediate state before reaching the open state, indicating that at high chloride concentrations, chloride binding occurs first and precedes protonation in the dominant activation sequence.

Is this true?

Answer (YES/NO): YES